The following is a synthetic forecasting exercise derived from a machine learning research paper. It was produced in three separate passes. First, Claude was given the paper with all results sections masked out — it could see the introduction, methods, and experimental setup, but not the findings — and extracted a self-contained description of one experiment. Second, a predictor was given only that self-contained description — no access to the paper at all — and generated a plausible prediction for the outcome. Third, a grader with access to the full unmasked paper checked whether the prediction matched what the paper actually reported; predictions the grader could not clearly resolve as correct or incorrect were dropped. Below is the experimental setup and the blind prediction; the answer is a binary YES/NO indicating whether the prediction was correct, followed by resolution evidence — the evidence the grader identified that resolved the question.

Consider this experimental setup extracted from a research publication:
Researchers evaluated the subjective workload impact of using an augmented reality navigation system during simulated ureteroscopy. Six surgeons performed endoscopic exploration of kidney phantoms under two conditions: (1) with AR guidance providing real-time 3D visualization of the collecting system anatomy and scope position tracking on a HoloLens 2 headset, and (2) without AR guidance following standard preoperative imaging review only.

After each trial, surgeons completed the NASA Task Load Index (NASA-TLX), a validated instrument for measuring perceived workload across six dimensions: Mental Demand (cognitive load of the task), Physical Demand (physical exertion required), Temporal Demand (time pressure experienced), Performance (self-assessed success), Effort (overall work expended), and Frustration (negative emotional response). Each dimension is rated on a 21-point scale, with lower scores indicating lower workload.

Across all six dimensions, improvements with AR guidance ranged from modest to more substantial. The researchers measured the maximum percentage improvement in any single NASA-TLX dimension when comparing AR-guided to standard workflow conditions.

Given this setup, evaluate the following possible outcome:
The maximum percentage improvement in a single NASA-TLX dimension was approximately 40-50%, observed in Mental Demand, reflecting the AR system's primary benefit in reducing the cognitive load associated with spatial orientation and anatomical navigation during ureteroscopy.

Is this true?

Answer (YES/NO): NO